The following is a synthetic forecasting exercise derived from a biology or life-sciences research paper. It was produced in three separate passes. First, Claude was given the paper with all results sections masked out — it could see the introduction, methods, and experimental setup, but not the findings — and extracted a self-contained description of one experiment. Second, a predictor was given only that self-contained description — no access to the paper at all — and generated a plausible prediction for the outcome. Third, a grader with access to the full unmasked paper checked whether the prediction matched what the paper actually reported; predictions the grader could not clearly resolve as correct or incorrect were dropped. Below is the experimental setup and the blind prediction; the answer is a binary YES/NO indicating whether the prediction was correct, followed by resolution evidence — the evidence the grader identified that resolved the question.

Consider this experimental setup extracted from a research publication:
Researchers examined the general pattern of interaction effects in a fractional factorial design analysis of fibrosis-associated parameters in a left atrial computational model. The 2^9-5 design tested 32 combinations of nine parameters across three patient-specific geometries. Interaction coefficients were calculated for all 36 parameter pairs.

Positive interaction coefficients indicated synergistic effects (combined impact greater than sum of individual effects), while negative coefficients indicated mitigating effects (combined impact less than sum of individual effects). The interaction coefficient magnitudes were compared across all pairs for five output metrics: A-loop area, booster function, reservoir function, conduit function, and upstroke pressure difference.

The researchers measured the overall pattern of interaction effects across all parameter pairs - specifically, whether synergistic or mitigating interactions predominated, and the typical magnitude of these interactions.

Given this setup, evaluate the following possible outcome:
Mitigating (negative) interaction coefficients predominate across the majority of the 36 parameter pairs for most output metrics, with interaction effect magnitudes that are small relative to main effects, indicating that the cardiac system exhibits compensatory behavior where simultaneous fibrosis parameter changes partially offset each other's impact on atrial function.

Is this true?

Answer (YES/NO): YES